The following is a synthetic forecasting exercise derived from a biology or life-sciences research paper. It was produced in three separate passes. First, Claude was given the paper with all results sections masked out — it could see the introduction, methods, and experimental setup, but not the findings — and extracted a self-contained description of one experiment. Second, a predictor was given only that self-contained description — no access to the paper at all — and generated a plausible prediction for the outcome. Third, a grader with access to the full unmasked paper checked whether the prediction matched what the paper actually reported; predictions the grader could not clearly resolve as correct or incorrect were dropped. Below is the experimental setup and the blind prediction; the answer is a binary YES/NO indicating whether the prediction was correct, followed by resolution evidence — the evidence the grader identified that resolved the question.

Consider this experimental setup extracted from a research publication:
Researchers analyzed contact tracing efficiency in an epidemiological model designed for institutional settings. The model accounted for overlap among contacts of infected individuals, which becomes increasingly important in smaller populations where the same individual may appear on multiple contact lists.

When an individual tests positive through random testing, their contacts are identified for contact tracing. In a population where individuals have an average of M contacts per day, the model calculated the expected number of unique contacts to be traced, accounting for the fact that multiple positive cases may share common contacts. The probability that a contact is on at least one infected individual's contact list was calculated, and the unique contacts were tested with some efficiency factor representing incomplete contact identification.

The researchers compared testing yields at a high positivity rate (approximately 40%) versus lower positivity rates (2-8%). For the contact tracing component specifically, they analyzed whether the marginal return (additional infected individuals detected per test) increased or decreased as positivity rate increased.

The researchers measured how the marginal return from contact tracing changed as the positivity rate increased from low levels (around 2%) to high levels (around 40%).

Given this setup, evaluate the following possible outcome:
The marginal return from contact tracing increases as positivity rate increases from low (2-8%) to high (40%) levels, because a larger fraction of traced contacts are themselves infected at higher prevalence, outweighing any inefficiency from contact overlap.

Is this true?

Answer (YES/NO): NO